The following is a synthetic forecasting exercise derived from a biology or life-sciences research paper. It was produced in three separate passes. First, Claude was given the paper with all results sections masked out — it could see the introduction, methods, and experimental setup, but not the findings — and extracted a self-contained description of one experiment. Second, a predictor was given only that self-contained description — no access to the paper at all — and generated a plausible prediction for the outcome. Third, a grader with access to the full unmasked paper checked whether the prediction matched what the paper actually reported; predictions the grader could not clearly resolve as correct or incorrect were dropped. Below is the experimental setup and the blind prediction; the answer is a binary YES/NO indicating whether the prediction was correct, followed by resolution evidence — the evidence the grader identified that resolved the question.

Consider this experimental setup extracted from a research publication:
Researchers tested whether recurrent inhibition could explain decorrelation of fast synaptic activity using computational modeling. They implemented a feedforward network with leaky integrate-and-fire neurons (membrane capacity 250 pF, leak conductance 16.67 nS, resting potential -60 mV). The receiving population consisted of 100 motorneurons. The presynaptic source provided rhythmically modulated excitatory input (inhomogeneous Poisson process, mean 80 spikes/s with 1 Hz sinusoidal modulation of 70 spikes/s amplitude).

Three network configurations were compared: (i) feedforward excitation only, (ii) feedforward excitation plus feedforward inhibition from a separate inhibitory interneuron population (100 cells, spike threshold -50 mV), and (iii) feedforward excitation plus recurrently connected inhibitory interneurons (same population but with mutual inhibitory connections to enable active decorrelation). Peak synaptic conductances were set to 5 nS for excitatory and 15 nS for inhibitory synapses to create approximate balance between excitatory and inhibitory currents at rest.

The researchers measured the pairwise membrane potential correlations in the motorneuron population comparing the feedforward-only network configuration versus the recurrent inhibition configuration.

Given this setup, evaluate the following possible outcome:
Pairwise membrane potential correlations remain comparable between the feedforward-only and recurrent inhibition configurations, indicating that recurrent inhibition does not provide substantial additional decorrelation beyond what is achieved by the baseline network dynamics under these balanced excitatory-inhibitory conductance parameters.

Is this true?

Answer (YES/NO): NO